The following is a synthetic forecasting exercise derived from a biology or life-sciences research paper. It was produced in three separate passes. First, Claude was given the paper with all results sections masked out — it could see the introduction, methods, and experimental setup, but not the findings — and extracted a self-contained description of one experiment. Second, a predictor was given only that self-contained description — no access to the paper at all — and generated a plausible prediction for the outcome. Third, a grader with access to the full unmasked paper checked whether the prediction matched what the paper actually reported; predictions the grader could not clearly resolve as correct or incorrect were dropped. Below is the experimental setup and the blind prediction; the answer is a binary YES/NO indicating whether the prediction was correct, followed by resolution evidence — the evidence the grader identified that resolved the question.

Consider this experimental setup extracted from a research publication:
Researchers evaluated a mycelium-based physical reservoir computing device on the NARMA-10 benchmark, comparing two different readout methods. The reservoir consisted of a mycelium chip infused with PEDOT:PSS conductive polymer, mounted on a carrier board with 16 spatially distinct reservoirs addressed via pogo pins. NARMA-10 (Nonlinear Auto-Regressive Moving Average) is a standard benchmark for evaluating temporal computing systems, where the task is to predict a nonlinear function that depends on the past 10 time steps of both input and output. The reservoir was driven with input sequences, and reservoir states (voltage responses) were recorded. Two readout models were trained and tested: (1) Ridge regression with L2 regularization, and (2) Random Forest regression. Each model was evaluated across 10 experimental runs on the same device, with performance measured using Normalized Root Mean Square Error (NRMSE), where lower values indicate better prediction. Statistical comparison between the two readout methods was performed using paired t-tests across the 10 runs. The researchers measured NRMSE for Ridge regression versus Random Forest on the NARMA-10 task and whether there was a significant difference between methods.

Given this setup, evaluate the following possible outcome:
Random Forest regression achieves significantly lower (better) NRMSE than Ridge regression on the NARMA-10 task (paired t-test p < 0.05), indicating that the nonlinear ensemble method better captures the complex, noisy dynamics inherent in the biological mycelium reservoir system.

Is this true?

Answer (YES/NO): NO